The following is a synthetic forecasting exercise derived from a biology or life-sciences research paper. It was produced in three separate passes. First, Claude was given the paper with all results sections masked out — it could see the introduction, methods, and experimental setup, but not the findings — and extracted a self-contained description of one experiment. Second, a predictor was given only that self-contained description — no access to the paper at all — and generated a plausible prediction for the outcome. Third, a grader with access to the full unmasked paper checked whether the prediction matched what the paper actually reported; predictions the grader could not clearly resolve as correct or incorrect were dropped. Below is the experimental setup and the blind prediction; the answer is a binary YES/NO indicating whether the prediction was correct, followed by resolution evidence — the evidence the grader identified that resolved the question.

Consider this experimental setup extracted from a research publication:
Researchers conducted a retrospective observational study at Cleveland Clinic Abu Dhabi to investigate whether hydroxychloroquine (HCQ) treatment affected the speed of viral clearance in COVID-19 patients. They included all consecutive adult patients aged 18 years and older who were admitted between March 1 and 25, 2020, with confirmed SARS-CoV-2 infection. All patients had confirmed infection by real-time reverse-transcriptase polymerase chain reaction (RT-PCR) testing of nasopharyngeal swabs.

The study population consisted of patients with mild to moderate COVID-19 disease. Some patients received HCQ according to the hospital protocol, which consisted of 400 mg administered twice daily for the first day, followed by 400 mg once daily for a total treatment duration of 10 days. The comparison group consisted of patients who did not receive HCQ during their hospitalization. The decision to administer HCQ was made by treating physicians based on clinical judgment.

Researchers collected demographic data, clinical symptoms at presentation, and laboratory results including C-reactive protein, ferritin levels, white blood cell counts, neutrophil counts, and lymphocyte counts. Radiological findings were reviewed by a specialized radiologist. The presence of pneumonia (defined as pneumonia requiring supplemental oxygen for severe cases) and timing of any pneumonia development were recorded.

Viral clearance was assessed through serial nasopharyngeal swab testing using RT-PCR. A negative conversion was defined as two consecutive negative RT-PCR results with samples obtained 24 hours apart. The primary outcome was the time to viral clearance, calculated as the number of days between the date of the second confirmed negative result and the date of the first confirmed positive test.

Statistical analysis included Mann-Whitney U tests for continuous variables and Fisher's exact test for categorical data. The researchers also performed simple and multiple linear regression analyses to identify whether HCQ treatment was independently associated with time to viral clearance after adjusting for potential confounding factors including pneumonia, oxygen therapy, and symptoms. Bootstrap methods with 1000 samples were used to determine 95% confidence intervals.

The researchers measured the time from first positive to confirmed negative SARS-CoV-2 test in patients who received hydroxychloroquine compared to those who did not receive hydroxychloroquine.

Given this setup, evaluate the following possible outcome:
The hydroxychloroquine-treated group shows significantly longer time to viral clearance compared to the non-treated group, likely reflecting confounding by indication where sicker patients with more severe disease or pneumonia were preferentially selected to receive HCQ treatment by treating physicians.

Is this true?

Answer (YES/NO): NO